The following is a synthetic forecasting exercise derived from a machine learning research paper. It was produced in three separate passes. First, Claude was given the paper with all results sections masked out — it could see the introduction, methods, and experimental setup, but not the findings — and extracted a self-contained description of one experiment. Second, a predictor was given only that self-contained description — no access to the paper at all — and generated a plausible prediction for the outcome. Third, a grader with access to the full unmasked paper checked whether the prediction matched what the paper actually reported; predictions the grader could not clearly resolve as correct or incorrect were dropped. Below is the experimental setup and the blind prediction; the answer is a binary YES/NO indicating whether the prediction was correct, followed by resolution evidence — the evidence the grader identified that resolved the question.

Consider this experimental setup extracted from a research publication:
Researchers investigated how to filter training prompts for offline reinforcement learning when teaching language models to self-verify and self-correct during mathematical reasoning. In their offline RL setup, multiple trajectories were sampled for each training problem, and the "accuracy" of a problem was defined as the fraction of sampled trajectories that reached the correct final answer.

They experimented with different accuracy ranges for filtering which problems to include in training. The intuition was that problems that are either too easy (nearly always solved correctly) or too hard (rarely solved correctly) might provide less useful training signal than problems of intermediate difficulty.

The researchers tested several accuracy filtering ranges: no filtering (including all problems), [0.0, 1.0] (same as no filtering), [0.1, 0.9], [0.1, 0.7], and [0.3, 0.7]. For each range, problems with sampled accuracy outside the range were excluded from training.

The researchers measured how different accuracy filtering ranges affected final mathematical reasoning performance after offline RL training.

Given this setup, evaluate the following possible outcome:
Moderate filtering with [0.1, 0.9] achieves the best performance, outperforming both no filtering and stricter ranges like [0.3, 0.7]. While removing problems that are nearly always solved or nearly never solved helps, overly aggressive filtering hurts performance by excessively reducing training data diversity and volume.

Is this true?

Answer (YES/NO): NO